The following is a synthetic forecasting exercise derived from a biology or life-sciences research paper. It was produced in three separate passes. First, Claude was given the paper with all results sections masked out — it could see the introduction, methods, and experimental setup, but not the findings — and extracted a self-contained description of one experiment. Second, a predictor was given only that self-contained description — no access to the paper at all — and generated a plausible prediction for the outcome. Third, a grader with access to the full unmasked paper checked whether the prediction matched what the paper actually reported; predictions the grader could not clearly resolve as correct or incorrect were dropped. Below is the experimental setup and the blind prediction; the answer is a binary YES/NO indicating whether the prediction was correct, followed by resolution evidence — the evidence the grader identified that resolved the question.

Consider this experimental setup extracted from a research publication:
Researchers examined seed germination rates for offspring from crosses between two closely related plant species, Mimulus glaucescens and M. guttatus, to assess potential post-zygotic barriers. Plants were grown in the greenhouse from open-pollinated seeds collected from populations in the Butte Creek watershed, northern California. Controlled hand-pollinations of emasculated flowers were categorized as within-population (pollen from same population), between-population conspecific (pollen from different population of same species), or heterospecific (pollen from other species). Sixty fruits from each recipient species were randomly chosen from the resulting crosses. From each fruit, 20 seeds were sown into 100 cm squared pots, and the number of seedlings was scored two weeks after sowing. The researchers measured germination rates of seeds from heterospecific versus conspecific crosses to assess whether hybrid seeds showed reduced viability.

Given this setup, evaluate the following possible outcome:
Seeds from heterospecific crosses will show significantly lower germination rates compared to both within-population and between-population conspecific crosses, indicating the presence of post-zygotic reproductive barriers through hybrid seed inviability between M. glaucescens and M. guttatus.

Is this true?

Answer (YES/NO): NO